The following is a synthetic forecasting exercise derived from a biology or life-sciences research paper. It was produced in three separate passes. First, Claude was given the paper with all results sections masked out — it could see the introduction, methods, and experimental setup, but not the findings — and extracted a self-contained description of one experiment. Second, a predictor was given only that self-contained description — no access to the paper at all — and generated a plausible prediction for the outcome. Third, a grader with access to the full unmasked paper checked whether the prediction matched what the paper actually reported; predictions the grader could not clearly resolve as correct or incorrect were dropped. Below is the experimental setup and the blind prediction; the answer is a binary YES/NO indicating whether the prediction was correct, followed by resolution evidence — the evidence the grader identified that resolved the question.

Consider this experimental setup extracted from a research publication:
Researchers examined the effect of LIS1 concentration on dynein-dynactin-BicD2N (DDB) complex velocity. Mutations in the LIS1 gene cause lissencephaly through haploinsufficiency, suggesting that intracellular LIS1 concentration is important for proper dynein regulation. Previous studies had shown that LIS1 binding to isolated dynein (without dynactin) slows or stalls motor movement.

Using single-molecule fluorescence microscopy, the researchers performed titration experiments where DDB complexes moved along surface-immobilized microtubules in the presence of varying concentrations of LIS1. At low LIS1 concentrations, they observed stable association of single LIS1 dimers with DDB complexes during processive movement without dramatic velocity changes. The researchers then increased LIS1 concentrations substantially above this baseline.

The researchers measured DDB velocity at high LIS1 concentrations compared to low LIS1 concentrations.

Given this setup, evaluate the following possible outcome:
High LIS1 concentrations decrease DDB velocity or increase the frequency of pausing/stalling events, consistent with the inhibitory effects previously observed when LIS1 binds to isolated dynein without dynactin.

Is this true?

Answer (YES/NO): NO